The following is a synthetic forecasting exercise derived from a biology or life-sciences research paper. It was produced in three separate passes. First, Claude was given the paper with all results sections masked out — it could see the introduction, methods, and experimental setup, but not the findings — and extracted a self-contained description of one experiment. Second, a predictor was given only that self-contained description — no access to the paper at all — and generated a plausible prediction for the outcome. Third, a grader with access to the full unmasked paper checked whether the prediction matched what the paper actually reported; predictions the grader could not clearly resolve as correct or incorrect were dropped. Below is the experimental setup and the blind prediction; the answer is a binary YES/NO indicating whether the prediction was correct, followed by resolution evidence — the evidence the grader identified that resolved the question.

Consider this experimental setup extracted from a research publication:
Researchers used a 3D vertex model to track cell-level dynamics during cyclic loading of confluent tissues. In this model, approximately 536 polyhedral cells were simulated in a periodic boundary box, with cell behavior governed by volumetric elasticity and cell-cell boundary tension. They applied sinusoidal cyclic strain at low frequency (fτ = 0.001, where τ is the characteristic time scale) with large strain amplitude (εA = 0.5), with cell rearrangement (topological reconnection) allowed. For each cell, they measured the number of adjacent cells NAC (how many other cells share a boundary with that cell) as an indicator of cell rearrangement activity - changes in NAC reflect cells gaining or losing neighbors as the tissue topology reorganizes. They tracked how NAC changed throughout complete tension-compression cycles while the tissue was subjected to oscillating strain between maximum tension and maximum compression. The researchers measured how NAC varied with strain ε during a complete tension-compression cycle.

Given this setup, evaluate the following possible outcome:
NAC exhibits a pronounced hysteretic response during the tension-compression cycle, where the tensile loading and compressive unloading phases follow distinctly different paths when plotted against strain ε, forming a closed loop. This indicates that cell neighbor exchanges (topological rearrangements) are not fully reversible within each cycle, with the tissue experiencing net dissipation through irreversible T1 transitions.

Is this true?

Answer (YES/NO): YES